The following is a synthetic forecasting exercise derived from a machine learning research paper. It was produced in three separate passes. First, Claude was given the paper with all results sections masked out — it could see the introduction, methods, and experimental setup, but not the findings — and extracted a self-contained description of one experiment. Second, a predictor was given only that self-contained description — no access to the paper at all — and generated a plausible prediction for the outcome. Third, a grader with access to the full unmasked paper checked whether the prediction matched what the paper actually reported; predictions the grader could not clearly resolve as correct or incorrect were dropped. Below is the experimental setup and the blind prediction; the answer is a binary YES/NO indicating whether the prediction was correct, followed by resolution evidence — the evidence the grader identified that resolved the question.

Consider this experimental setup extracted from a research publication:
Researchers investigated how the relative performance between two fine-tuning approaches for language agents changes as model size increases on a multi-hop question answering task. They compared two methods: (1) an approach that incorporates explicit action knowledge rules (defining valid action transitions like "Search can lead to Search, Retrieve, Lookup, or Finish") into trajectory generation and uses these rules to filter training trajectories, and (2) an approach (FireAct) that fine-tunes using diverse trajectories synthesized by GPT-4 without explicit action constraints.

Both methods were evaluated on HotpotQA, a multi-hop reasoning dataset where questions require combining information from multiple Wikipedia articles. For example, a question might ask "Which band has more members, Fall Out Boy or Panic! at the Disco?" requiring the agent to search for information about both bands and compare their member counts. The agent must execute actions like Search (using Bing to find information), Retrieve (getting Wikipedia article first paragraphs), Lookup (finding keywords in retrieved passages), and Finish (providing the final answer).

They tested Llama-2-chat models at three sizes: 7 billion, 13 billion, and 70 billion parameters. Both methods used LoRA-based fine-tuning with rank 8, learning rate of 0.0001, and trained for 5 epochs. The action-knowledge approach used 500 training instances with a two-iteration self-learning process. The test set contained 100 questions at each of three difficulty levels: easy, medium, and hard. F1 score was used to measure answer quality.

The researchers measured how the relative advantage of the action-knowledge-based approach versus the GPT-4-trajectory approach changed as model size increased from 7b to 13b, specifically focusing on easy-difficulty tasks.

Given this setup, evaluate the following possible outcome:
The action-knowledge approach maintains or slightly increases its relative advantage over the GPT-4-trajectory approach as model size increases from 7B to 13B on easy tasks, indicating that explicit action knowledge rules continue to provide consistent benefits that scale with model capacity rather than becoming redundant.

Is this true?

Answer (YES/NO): NO